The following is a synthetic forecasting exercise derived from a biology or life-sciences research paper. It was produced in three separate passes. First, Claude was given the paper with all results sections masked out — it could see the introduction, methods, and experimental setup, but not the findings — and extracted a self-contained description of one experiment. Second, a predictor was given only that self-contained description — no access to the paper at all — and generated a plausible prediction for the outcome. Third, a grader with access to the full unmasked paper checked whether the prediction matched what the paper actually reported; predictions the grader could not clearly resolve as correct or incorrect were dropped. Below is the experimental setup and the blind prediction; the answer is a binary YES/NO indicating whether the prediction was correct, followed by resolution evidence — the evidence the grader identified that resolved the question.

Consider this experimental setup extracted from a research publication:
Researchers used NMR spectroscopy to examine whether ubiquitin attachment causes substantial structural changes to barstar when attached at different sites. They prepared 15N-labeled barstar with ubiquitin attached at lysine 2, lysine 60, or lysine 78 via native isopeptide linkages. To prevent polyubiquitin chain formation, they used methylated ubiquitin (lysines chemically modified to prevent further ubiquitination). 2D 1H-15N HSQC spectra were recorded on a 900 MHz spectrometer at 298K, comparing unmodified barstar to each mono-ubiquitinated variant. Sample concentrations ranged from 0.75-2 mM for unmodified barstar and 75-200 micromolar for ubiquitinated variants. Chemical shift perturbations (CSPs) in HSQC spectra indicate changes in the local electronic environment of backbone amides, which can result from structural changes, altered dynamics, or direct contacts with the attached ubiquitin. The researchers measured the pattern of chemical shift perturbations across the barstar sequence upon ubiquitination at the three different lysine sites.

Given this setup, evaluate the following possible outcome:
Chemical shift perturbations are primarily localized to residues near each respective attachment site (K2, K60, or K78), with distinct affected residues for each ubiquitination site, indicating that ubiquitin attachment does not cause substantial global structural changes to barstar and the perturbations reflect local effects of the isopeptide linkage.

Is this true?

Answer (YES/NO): NO